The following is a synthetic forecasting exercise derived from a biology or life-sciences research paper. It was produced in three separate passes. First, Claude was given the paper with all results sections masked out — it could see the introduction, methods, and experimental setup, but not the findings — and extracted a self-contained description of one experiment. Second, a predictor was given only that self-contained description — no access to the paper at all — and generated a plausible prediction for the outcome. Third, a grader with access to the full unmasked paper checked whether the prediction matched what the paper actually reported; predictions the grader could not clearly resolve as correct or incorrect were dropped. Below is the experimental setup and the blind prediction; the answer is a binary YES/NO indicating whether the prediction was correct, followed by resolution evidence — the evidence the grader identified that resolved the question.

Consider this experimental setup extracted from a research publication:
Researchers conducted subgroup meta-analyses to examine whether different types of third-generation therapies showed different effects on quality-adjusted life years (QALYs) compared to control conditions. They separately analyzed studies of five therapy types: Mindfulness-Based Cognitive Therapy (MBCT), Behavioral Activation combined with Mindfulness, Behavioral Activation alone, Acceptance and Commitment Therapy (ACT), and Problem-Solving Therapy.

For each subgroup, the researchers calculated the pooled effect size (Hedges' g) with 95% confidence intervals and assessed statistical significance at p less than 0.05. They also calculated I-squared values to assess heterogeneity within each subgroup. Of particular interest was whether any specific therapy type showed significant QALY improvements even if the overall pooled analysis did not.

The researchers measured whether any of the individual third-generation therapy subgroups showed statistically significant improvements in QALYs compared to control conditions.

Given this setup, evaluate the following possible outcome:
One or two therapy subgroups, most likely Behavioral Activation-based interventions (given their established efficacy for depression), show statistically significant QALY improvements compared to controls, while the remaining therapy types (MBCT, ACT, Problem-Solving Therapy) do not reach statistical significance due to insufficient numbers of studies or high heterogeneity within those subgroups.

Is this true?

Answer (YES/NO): NO